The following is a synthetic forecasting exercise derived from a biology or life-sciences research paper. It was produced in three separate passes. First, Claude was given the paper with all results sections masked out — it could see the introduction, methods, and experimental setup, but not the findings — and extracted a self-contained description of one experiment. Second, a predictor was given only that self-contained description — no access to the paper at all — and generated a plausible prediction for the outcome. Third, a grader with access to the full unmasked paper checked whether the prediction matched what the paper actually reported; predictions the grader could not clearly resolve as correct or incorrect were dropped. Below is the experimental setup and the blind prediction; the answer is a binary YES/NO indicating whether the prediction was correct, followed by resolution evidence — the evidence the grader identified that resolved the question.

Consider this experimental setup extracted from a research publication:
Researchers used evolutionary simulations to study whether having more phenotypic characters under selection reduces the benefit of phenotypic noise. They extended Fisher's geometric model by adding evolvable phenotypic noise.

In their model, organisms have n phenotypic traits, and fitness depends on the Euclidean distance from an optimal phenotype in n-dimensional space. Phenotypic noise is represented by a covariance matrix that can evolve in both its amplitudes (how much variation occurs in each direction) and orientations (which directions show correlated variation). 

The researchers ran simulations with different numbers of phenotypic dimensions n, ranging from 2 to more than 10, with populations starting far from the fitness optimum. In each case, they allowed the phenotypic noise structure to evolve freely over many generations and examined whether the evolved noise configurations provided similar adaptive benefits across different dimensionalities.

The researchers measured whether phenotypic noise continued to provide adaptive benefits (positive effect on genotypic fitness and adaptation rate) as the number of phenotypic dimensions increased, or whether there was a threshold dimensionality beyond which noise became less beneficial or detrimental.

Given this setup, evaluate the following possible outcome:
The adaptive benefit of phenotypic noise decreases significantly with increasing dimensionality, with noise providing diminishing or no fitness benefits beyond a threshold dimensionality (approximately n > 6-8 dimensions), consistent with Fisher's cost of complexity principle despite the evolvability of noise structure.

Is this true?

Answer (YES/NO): YES